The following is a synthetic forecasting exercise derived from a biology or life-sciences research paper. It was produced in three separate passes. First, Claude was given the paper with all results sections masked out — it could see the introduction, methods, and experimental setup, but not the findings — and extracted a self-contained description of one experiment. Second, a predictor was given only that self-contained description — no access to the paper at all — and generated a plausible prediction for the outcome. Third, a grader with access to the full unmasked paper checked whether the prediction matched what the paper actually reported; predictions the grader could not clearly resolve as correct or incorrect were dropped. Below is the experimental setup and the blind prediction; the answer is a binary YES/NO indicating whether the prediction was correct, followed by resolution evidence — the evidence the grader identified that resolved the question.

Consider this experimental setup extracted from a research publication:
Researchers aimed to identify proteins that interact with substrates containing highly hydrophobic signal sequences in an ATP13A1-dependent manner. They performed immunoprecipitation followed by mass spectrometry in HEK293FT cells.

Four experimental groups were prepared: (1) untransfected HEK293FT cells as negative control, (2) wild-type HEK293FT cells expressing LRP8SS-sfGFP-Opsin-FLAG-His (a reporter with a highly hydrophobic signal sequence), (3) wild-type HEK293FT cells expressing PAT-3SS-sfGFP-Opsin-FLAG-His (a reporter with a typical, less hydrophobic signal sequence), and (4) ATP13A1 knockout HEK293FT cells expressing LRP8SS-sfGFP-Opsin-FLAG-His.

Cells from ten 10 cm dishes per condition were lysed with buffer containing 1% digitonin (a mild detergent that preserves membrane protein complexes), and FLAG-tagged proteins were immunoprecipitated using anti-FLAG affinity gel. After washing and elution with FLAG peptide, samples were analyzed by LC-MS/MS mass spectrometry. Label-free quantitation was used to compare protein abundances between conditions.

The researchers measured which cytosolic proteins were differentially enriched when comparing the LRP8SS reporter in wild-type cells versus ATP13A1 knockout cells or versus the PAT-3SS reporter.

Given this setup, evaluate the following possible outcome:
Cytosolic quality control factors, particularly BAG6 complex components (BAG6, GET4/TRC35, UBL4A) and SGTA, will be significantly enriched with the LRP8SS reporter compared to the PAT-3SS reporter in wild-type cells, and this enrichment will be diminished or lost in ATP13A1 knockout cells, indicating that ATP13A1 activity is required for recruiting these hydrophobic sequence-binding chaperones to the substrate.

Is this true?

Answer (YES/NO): NO